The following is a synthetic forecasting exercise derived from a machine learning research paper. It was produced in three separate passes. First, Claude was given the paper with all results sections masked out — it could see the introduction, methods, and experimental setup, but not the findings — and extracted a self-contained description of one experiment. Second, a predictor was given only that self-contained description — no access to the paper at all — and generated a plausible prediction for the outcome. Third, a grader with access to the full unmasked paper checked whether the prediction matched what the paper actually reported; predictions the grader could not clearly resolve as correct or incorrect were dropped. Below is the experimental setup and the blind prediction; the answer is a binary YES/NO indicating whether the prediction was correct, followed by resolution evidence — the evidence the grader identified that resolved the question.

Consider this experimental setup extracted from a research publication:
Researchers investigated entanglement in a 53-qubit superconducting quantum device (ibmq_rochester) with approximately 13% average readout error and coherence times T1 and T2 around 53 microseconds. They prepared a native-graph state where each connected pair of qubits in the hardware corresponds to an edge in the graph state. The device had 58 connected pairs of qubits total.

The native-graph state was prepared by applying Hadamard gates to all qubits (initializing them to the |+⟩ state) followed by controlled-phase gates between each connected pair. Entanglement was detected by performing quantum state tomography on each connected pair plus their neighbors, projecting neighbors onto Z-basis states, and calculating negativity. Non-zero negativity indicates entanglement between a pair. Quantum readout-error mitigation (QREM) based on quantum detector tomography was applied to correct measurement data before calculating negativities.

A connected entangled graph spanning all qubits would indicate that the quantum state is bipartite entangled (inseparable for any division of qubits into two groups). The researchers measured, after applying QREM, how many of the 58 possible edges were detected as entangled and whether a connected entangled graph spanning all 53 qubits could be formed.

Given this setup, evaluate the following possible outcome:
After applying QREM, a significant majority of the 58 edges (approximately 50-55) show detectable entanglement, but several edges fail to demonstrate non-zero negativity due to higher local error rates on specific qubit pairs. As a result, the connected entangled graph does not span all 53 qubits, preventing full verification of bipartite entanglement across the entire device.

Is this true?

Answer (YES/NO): NO